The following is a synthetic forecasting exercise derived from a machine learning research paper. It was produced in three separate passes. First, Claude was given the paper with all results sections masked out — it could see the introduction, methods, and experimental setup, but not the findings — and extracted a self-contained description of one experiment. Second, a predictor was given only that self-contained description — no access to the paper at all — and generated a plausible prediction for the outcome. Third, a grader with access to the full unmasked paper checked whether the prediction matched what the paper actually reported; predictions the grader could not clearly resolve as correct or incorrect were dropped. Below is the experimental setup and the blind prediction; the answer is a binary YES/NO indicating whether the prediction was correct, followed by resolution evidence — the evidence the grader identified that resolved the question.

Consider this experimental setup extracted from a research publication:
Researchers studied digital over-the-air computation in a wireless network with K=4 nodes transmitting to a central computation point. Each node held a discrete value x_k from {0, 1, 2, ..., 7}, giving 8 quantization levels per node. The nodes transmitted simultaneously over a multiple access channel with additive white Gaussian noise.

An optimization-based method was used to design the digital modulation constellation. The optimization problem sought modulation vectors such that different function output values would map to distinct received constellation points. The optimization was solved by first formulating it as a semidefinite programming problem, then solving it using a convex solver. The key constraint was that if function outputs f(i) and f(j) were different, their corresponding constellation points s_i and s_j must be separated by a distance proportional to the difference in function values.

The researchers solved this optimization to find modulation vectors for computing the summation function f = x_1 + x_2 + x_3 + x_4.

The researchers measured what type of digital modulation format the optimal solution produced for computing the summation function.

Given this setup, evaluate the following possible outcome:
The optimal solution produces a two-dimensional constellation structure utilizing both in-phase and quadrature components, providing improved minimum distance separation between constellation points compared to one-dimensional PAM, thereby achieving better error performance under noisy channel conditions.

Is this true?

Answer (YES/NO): NO